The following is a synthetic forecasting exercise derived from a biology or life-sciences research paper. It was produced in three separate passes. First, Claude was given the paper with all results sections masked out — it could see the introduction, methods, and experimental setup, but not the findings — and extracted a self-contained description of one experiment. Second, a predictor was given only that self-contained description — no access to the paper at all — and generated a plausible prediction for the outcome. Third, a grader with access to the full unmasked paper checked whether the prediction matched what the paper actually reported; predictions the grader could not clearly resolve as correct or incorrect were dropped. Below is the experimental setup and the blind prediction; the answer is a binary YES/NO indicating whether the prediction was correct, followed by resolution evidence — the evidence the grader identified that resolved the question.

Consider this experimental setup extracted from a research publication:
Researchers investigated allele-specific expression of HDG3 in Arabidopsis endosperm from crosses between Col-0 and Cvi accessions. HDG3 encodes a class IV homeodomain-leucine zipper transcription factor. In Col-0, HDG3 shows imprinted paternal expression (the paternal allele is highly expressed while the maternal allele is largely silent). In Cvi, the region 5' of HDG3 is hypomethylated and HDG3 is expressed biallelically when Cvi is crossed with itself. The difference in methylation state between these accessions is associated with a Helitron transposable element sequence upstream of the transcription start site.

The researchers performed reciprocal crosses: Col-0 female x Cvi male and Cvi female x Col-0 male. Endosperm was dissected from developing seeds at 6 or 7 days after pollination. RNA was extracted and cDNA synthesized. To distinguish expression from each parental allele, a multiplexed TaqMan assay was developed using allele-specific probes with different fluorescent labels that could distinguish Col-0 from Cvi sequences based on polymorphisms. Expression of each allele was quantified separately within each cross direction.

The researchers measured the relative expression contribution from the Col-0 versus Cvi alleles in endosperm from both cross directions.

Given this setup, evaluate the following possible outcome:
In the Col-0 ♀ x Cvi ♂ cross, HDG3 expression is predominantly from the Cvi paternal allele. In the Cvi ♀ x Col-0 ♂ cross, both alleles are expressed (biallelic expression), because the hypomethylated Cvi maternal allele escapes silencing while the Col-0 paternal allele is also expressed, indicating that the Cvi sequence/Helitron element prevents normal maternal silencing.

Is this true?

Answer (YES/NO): NO